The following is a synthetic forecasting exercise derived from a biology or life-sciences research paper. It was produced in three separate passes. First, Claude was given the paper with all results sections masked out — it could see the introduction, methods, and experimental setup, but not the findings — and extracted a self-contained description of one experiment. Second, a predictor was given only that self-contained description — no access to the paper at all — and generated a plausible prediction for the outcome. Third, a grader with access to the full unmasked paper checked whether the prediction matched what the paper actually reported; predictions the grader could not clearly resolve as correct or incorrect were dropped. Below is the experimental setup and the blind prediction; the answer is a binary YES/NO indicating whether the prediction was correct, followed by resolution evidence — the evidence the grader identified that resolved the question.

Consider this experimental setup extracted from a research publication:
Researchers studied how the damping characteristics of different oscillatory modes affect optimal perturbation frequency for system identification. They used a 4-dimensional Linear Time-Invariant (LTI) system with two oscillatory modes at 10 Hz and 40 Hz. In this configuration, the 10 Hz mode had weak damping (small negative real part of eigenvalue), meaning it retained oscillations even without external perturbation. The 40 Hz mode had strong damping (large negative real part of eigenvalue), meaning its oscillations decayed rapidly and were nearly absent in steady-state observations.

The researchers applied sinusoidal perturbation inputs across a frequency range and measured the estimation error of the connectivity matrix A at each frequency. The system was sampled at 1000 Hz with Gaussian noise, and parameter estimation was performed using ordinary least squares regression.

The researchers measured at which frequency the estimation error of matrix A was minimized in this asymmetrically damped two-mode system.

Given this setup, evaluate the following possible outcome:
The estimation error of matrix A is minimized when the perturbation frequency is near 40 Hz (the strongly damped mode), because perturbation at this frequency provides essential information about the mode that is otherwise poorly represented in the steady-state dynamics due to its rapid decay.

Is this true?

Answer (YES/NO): YES